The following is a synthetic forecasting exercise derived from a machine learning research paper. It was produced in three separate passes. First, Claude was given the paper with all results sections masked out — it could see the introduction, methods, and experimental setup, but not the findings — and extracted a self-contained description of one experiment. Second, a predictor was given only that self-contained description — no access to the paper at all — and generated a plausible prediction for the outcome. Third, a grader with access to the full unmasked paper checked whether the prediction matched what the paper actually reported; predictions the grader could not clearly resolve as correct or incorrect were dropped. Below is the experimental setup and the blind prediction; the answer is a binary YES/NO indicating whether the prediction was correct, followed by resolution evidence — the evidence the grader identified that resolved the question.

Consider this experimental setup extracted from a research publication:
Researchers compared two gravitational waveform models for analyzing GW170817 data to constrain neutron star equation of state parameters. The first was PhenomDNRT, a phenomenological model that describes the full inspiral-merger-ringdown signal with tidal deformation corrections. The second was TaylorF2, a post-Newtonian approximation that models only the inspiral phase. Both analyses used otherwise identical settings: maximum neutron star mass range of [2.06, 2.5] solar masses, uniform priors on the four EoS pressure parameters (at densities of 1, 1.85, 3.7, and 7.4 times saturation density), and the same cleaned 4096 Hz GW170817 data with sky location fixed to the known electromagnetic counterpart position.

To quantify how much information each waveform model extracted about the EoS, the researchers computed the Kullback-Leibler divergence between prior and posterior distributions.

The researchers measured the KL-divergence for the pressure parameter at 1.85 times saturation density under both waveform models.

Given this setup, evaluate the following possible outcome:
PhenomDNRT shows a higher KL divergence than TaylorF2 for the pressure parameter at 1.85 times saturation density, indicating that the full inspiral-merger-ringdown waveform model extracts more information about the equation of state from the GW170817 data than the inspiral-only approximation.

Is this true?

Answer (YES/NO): NO